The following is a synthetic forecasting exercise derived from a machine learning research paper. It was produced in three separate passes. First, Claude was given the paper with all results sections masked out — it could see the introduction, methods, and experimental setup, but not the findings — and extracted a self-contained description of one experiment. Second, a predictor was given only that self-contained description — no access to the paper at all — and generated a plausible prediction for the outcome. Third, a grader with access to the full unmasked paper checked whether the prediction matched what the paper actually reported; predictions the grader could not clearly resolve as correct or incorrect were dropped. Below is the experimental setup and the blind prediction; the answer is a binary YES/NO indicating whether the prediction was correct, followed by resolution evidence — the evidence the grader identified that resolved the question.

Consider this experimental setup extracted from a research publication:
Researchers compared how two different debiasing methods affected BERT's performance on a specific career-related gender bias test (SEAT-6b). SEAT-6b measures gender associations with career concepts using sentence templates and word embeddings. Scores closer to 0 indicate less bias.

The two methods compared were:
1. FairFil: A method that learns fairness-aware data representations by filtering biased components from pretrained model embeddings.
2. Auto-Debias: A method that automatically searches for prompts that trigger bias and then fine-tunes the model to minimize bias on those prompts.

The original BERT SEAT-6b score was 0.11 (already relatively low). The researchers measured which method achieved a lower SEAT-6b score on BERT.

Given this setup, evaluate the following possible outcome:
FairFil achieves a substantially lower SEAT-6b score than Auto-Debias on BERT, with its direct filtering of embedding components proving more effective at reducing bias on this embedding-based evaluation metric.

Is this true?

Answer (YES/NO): NO